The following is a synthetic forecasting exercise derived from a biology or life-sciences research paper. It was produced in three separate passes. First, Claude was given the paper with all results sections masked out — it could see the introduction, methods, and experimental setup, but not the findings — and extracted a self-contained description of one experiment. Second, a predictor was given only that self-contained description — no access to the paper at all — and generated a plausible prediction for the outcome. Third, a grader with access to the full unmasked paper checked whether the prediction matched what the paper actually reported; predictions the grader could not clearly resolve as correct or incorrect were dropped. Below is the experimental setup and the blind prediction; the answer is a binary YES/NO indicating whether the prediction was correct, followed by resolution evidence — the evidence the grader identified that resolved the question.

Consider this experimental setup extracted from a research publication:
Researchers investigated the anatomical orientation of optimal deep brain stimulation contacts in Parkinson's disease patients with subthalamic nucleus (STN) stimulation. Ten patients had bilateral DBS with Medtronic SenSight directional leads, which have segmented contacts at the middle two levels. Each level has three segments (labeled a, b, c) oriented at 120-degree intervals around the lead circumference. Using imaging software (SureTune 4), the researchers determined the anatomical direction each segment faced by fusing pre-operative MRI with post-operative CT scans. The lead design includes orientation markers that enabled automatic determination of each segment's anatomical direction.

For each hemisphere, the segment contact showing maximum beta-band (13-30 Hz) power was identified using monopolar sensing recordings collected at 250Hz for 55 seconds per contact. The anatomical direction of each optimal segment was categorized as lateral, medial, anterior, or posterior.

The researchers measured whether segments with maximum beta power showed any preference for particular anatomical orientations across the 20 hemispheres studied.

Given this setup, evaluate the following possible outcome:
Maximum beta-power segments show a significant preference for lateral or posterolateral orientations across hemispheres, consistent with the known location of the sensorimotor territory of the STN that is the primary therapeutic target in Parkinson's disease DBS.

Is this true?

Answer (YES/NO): NO